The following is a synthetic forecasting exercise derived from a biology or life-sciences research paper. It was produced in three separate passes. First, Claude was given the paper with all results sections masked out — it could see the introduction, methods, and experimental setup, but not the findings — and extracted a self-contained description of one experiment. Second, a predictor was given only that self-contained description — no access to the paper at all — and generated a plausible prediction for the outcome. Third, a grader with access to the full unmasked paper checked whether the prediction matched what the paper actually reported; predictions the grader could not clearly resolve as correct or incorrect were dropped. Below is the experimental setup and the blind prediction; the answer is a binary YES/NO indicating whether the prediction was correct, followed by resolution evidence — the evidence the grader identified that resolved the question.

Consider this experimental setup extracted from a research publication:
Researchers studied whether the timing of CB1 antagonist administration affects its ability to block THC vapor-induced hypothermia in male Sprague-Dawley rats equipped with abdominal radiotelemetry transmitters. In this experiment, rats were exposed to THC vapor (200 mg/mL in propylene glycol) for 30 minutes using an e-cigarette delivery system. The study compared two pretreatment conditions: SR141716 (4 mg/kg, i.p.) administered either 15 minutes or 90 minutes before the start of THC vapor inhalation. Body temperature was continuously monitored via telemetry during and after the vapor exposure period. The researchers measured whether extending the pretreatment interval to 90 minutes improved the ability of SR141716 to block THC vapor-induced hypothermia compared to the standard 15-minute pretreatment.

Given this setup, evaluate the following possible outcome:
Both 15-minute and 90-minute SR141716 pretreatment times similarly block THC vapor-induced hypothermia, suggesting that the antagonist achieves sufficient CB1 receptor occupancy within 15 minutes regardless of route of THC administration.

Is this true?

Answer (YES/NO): NO